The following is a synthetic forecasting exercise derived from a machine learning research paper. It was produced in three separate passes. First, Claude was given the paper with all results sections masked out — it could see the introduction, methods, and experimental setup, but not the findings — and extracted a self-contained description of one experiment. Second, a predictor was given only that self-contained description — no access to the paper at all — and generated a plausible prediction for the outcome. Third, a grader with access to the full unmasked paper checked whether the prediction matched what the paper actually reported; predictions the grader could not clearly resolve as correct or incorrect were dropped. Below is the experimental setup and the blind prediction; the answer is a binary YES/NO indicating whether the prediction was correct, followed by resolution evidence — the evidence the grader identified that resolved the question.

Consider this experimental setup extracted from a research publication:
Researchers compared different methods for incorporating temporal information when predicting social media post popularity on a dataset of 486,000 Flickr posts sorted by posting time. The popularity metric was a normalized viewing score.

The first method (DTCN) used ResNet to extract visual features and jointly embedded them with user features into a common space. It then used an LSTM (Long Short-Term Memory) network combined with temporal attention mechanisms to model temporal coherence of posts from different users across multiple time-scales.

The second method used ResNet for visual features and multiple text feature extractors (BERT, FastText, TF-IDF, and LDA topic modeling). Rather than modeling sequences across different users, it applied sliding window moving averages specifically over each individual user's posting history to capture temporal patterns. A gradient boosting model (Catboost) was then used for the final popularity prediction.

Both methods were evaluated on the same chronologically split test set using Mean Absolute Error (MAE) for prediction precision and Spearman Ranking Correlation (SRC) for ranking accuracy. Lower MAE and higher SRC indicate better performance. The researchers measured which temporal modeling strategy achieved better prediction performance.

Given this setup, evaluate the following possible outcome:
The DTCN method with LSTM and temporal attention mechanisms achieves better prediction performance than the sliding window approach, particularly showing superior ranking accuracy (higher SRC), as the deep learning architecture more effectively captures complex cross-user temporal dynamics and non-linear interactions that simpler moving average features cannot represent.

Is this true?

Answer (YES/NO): NO